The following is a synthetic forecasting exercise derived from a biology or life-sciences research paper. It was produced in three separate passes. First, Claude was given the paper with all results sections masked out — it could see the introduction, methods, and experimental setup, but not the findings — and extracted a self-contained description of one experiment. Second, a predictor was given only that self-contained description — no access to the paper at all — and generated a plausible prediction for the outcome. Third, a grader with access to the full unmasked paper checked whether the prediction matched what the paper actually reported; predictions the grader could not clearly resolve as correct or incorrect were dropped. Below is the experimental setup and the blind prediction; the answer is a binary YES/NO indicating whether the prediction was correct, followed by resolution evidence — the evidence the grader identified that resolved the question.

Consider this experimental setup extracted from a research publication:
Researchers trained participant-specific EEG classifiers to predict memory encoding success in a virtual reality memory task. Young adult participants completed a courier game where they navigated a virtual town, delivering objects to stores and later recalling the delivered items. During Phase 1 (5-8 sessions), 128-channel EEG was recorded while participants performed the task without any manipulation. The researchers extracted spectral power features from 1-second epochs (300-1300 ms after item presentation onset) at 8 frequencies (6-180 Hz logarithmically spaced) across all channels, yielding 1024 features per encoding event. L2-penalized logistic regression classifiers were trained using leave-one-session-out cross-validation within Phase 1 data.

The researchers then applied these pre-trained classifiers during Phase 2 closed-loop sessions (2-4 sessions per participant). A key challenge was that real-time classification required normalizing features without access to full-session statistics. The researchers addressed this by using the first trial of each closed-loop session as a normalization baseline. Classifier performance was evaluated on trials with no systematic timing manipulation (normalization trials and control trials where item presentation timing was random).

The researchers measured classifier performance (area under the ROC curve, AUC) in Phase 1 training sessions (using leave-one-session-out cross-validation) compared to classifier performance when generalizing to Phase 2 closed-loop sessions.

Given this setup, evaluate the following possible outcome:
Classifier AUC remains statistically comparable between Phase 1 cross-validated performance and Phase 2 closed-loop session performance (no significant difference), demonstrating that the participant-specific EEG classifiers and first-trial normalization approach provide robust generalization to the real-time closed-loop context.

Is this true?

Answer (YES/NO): NO